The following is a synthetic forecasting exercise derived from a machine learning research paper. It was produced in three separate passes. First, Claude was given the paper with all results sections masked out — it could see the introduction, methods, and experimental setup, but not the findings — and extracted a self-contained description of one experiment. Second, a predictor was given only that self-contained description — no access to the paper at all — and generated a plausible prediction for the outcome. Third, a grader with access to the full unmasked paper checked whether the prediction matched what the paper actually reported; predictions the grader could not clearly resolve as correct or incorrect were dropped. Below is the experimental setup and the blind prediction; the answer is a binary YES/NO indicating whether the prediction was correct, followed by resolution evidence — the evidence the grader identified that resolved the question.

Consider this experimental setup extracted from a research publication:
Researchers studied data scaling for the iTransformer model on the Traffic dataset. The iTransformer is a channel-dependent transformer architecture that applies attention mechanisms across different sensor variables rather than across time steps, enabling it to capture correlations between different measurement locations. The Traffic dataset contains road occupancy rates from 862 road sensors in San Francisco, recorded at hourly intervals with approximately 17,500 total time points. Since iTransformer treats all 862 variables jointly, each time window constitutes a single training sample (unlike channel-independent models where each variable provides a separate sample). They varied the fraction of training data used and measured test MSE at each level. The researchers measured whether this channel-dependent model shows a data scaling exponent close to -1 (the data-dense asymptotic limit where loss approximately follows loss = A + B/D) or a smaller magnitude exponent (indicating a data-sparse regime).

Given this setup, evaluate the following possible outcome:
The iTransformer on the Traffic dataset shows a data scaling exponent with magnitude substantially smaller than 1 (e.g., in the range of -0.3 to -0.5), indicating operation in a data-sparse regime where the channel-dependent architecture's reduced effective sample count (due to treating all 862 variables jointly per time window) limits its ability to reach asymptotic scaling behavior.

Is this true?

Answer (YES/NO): NO